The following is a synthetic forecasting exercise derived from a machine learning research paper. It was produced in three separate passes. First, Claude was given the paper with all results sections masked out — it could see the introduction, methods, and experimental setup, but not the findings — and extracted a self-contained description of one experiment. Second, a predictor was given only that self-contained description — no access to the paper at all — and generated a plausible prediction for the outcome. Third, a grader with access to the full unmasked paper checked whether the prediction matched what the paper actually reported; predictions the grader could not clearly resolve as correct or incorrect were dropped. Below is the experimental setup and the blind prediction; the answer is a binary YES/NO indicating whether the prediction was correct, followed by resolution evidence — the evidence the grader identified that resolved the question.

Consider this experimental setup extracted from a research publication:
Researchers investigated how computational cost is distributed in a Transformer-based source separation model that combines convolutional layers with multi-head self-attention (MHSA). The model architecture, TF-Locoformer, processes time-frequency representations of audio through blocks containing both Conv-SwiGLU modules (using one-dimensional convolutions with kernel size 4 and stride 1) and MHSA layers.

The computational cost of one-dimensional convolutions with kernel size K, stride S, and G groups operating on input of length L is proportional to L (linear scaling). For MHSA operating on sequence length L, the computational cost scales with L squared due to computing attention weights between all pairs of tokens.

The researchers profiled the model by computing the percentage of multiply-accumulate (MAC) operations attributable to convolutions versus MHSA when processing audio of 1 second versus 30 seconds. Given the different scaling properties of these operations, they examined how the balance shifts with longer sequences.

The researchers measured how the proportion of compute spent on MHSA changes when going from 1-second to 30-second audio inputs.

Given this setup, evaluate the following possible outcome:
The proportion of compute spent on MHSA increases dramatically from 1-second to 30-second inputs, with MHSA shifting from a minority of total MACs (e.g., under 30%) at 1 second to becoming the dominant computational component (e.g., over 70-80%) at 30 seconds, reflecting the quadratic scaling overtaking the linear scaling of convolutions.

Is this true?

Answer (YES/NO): NO